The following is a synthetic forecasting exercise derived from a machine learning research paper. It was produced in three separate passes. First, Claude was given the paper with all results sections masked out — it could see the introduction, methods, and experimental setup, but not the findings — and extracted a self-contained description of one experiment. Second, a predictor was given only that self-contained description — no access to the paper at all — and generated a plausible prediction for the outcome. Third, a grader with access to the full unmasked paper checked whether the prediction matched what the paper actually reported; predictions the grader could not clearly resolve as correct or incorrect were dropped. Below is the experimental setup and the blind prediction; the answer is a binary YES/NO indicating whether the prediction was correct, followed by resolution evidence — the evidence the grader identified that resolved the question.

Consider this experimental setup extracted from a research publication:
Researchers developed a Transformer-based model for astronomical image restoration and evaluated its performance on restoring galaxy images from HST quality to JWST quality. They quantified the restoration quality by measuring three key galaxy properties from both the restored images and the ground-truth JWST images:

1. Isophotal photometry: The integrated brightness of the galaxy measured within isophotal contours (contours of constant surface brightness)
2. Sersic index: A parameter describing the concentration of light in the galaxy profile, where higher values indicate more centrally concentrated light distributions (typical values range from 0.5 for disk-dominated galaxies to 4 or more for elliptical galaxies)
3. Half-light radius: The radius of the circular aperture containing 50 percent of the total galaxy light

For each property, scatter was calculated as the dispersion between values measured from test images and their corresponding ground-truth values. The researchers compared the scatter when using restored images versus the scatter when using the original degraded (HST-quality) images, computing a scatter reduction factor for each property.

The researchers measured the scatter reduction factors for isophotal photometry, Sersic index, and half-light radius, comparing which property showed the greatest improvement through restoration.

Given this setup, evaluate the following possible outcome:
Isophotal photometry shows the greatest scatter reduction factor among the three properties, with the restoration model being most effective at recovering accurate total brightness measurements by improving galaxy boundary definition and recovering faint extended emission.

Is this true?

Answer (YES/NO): NO